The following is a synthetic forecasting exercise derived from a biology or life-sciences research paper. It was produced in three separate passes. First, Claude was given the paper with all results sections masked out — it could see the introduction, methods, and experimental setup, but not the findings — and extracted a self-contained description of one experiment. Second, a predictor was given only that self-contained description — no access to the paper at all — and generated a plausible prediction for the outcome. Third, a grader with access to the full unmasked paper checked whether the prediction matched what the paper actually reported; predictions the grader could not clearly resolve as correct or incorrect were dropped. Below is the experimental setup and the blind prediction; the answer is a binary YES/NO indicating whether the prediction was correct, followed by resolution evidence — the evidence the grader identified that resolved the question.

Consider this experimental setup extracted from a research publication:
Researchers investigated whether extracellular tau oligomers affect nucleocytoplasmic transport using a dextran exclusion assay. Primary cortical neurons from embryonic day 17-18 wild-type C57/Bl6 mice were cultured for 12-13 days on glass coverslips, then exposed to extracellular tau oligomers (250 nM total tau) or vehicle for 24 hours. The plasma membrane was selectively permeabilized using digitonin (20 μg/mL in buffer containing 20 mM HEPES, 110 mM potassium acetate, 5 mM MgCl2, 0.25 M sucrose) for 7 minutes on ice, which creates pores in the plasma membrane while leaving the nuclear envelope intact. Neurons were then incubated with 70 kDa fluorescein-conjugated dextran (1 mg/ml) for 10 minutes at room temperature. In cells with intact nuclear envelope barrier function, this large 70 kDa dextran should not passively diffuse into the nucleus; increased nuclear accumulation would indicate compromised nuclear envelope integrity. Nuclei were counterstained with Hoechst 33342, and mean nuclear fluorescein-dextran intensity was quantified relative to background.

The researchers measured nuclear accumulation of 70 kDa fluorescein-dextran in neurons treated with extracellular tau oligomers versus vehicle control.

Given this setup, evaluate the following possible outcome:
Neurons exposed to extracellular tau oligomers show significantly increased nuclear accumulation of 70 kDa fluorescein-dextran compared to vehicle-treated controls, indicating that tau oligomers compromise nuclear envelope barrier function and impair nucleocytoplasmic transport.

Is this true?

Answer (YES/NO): YES